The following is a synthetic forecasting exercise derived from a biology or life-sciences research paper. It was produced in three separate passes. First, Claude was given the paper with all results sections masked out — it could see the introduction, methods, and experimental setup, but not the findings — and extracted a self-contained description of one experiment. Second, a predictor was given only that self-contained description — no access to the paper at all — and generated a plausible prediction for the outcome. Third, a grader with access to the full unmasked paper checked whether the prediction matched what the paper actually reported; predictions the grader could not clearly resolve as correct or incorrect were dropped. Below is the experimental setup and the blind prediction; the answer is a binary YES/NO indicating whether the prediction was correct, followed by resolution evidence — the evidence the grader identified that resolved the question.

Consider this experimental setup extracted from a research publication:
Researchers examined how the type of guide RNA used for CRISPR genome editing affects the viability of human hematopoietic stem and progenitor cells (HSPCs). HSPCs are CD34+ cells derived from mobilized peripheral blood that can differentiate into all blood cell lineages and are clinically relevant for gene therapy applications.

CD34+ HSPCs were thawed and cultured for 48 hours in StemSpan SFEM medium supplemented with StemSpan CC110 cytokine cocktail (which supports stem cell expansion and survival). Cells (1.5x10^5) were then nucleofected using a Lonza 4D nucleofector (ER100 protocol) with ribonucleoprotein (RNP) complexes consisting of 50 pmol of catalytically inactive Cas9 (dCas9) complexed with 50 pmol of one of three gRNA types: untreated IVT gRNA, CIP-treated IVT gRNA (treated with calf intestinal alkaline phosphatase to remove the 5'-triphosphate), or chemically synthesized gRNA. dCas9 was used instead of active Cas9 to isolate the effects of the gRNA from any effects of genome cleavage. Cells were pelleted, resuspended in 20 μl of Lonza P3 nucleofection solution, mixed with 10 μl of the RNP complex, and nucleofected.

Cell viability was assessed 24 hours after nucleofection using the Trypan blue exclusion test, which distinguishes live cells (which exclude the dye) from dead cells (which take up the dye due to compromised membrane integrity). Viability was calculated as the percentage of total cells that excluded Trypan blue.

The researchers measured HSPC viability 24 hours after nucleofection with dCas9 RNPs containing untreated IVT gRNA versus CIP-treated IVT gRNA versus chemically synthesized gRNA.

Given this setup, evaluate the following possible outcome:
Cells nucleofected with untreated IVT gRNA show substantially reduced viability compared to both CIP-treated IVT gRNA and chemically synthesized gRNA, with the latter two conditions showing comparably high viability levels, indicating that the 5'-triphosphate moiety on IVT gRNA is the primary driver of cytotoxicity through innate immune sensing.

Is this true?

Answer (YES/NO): YES